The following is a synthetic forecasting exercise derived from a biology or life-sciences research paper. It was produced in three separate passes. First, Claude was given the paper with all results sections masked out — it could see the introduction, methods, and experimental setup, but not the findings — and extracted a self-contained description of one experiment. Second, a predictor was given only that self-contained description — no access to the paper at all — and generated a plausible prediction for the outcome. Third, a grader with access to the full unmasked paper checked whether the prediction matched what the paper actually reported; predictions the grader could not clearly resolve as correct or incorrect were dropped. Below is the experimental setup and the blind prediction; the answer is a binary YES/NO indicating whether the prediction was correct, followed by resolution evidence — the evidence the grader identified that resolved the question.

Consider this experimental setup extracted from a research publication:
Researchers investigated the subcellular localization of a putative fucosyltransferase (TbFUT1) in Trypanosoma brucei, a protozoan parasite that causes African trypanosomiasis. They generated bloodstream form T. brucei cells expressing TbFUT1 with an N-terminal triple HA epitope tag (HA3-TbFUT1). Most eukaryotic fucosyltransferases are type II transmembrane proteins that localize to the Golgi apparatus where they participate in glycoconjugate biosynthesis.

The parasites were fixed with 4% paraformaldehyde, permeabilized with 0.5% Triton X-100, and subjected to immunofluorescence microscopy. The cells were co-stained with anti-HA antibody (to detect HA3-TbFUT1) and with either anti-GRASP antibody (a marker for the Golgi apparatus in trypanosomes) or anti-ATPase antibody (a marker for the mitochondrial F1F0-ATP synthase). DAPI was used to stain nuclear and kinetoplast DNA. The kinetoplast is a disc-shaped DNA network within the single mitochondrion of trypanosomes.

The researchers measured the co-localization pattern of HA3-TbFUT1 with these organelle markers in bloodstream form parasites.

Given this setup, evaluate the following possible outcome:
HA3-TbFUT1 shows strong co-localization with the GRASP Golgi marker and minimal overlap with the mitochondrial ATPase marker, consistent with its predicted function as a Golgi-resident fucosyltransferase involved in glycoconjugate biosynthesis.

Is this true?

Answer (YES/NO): NO